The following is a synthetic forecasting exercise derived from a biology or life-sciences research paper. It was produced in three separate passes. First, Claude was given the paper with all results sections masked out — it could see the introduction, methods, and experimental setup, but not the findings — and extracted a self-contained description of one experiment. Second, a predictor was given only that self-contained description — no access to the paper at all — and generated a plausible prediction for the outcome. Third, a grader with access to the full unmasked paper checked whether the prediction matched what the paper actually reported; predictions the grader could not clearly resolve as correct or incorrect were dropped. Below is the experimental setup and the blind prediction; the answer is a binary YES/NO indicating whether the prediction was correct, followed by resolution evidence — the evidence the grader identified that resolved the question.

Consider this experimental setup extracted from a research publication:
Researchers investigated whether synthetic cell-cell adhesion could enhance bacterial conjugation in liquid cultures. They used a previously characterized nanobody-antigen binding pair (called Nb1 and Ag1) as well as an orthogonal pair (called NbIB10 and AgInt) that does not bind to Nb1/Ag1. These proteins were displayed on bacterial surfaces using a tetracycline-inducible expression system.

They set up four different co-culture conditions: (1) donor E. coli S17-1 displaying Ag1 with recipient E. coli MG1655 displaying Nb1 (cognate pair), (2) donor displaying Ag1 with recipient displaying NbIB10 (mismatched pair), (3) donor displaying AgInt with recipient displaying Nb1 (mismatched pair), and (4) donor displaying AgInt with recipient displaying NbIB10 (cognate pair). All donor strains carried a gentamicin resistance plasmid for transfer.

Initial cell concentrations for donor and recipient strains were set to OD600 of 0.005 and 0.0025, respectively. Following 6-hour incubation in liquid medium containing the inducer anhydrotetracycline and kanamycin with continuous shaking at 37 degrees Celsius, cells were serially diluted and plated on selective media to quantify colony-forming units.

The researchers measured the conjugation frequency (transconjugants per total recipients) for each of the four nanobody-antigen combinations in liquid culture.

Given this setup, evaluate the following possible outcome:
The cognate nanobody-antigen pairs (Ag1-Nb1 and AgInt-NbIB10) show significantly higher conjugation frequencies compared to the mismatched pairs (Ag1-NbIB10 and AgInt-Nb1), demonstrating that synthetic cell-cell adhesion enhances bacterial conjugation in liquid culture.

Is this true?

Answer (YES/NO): YES